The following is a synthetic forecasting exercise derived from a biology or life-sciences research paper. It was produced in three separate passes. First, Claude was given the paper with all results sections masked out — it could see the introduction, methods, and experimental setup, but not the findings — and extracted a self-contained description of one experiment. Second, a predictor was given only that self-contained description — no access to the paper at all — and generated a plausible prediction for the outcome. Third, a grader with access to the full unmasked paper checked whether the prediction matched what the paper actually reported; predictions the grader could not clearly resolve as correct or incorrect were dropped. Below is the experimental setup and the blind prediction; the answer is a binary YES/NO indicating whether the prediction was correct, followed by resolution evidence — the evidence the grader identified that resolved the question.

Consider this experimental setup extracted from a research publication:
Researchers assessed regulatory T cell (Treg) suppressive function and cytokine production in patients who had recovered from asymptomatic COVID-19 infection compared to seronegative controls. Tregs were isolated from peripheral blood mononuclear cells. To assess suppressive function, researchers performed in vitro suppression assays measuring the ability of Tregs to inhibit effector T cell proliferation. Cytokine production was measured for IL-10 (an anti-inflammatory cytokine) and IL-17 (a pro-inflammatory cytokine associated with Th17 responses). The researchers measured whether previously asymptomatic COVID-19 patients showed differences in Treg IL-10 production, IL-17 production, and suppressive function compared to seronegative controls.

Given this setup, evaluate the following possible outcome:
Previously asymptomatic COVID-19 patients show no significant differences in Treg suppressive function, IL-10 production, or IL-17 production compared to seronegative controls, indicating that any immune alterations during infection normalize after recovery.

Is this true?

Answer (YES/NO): YES